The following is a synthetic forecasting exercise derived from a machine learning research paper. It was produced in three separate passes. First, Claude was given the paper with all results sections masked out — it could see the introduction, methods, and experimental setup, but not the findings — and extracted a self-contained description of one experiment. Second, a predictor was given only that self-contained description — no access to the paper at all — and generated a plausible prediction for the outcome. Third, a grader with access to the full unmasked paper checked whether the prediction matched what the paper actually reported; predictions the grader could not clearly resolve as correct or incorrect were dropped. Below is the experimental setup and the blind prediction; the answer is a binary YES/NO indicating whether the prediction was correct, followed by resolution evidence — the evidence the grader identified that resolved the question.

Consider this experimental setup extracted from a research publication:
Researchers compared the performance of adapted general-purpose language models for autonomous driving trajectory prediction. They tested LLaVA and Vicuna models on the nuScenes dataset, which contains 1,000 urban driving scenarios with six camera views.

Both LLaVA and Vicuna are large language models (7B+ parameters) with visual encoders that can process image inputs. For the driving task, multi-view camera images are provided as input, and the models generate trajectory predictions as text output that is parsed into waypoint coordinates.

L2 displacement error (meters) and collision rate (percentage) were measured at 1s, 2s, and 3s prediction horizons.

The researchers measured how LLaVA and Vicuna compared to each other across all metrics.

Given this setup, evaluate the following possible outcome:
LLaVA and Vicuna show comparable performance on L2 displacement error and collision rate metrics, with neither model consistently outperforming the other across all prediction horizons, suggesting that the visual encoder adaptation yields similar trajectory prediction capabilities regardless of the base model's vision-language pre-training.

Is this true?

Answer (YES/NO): NO